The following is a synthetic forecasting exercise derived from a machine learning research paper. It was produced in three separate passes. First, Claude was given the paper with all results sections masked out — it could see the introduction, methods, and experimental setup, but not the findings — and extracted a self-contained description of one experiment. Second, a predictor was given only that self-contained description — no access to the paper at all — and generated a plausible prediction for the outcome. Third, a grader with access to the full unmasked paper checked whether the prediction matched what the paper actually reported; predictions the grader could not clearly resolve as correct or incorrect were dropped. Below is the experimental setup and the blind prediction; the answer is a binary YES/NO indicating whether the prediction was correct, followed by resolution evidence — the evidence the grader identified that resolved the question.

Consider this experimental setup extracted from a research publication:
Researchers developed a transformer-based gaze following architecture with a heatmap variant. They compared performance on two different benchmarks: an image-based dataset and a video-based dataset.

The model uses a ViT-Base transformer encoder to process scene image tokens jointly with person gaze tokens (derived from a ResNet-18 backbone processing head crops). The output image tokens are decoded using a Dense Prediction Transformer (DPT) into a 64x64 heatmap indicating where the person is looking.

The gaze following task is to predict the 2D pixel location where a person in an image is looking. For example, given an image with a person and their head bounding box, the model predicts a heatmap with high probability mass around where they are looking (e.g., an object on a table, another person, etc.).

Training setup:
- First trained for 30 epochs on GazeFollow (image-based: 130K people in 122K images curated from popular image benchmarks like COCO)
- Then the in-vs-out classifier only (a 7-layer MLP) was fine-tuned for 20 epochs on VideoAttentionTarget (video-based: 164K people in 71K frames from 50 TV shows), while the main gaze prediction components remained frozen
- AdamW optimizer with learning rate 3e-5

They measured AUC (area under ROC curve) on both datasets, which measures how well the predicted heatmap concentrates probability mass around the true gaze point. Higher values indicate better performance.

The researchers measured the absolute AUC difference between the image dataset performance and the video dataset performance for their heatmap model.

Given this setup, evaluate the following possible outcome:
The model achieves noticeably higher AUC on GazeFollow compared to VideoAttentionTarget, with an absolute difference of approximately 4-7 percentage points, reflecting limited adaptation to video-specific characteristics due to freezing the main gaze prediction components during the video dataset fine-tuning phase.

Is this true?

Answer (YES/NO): NO